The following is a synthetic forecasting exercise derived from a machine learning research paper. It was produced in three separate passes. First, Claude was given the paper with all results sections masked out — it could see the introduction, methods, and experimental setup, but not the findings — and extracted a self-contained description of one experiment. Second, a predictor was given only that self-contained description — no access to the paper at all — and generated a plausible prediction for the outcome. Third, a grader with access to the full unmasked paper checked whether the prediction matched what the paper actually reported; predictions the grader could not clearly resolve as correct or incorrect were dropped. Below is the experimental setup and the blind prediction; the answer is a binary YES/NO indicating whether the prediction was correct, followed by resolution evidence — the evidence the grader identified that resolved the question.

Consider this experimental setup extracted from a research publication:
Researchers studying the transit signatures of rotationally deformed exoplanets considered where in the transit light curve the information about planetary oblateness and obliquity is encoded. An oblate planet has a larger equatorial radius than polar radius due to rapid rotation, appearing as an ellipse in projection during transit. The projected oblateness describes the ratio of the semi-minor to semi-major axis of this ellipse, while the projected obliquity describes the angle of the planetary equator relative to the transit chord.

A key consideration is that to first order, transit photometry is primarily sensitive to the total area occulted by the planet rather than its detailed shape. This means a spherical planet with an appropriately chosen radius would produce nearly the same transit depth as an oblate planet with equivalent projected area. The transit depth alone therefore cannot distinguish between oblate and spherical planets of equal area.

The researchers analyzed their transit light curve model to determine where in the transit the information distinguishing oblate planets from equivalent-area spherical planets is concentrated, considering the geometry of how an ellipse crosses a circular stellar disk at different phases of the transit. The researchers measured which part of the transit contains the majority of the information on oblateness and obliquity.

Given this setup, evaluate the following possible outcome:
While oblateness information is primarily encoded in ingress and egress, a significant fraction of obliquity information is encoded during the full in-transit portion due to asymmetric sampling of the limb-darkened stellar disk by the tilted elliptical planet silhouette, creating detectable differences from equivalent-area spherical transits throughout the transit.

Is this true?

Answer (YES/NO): NO